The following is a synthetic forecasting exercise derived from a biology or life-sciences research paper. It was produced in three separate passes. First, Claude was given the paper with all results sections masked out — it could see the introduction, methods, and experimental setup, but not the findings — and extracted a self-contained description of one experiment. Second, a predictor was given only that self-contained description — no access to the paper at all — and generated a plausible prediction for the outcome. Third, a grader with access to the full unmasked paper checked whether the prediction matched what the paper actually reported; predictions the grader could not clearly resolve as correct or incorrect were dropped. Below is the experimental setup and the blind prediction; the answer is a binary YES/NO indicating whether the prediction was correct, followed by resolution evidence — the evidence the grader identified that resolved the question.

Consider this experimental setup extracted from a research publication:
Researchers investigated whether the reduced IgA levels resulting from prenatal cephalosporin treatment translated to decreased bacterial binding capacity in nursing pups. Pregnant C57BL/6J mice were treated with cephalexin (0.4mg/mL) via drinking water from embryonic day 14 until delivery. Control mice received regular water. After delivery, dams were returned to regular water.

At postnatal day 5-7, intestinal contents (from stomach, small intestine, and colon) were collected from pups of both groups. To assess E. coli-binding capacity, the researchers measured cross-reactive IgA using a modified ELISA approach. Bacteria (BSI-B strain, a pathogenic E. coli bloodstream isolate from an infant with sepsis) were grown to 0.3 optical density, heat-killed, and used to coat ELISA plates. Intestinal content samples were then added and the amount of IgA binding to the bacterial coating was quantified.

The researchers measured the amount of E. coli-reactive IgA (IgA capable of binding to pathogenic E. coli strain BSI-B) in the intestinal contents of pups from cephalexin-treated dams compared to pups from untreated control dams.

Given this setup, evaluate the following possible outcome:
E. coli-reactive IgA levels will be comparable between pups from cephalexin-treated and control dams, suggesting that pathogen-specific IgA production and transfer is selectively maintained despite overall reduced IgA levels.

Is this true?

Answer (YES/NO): NO